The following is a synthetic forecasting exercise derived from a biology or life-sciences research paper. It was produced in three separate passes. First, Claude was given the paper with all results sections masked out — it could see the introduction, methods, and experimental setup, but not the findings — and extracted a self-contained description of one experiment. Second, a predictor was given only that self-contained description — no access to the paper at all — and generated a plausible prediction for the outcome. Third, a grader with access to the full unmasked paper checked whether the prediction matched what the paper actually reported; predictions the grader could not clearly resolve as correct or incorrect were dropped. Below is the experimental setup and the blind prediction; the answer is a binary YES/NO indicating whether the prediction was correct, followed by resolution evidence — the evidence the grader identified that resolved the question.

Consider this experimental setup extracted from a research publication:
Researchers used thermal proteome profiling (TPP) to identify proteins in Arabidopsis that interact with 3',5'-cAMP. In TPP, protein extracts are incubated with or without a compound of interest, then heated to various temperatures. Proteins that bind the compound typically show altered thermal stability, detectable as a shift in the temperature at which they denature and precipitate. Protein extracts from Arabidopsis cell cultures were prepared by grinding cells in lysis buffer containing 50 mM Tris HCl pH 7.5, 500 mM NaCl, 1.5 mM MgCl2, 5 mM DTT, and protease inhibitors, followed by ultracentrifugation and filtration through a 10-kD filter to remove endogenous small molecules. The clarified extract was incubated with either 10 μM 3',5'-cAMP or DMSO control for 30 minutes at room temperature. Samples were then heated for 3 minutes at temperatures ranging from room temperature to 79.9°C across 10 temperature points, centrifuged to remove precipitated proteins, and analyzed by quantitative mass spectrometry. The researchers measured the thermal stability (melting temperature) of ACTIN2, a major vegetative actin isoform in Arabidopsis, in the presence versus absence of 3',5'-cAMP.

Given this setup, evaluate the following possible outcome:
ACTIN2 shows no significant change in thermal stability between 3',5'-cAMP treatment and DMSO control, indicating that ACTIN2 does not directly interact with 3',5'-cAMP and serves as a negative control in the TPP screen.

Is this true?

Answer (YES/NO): NO